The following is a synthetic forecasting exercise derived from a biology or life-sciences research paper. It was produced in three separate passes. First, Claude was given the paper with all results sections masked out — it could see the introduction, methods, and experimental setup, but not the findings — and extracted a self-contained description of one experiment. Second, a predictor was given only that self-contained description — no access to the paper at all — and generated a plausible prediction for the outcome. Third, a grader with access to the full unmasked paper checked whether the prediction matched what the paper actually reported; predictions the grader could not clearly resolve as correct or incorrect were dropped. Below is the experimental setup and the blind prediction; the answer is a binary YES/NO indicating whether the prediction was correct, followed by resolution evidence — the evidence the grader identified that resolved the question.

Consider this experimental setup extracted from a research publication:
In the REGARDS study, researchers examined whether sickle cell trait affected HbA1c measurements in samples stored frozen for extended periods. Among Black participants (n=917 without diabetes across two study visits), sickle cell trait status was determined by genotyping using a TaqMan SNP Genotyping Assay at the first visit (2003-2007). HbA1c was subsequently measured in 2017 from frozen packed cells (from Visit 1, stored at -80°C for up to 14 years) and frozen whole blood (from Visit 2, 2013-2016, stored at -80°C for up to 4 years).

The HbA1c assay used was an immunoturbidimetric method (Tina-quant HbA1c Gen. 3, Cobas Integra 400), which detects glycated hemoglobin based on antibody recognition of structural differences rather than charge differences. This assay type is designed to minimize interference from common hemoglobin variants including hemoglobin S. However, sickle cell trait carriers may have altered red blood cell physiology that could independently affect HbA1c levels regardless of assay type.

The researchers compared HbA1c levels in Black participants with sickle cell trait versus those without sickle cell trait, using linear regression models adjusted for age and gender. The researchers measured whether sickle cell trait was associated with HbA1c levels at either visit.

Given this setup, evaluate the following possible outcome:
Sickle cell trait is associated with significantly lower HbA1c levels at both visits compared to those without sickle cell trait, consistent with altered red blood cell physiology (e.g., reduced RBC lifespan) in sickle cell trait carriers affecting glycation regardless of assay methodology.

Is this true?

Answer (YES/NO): NO